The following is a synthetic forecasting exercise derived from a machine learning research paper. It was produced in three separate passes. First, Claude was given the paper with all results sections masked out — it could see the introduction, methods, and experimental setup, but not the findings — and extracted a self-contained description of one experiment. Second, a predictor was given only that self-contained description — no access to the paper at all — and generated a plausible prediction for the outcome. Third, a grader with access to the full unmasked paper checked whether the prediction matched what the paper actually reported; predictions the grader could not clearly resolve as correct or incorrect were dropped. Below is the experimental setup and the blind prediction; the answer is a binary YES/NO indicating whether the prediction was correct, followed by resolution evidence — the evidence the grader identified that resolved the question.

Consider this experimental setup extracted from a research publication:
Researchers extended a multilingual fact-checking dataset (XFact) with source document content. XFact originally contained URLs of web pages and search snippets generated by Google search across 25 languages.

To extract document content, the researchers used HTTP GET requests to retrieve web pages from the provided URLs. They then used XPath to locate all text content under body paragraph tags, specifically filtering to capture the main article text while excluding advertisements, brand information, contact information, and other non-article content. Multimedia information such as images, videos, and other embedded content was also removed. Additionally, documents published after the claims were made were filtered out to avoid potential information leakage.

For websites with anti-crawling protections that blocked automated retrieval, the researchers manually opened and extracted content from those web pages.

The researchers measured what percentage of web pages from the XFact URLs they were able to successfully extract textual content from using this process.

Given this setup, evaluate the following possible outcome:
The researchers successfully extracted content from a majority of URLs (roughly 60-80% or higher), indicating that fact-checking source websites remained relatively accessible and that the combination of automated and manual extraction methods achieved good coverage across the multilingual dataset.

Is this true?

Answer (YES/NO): YES